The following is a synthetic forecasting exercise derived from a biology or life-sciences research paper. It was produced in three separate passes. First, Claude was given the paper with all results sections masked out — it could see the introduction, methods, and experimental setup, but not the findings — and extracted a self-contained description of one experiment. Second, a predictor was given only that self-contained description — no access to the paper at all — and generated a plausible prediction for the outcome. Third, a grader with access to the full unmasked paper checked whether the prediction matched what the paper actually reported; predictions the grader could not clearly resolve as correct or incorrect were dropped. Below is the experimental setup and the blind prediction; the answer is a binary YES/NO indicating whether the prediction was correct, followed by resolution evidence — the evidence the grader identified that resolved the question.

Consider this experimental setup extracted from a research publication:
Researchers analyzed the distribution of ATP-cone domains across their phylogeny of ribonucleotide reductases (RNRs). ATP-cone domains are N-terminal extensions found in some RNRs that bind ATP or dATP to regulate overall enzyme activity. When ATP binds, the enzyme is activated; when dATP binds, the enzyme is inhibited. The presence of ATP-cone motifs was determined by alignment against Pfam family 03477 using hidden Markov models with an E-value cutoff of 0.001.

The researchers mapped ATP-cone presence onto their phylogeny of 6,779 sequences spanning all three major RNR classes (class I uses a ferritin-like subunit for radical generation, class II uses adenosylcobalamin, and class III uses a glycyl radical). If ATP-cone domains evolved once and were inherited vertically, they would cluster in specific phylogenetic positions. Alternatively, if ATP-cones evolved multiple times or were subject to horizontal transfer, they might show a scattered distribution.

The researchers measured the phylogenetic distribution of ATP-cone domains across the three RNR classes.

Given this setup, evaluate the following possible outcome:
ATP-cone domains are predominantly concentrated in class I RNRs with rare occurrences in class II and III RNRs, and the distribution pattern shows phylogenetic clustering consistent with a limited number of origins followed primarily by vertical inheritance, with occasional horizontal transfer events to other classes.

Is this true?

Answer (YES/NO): NO